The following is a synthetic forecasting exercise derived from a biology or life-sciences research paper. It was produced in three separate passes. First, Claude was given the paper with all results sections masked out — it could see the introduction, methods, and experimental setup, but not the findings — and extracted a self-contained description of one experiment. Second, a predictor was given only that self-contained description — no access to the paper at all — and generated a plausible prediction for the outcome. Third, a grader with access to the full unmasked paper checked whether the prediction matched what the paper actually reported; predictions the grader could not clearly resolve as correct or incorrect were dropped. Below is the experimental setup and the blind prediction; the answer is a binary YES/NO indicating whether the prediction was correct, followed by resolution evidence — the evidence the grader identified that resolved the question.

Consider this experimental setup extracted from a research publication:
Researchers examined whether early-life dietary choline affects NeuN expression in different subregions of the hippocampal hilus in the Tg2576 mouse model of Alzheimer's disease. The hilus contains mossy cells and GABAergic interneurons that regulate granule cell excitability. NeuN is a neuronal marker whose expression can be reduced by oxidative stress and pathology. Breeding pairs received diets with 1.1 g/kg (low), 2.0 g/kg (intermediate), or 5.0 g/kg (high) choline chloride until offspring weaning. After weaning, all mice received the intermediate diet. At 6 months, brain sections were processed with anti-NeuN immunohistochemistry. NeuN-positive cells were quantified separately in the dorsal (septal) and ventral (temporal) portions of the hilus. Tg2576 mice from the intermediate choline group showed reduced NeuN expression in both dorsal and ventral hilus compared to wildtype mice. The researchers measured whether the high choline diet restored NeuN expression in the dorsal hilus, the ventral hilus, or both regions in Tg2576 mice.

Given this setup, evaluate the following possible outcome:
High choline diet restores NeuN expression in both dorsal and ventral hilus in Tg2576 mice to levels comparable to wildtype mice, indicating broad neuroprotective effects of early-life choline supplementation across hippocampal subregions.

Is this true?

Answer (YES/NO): NO